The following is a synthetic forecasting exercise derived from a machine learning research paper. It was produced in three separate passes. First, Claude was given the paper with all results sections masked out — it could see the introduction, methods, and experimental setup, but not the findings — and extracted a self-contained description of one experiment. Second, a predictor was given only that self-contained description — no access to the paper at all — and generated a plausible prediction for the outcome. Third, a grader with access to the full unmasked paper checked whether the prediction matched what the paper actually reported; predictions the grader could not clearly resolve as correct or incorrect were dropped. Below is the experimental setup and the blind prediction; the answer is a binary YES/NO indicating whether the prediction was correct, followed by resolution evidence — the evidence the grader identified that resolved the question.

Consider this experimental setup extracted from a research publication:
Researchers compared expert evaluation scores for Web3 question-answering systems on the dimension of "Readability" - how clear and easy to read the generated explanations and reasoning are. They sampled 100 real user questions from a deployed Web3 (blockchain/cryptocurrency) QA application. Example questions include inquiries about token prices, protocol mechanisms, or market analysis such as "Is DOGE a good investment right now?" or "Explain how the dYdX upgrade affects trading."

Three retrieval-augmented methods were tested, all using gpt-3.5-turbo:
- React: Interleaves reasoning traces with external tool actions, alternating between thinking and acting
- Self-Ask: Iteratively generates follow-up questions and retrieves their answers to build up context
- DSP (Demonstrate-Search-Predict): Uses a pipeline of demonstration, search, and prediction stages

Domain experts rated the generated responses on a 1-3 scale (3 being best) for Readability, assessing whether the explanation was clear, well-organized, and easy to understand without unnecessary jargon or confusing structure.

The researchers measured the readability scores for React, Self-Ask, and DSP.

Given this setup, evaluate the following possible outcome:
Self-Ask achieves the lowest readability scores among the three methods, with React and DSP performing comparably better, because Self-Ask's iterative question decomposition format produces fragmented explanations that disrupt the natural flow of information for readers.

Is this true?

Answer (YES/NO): NO